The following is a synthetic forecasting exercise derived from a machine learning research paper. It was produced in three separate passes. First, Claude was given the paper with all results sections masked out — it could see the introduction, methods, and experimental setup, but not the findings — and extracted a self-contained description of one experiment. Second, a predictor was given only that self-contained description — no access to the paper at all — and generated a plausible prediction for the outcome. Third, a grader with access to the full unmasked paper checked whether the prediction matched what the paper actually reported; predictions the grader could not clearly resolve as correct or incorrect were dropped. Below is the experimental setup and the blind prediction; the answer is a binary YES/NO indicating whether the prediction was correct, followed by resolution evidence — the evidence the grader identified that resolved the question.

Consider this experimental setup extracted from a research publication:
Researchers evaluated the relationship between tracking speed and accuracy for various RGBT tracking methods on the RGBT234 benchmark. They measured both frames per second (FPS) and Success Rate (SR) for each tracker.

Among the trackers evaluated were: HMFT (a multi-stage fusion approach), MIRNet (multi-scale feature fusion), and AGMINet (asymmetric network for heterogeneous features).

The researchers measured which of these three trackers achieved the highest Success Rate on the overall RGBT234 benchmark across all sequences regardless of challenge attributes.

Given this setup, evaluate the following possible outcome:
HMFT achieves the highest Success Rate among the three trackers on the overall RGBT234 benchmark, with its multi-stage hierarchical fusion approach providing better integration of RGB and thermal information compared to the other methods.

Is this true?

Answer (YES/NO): NO